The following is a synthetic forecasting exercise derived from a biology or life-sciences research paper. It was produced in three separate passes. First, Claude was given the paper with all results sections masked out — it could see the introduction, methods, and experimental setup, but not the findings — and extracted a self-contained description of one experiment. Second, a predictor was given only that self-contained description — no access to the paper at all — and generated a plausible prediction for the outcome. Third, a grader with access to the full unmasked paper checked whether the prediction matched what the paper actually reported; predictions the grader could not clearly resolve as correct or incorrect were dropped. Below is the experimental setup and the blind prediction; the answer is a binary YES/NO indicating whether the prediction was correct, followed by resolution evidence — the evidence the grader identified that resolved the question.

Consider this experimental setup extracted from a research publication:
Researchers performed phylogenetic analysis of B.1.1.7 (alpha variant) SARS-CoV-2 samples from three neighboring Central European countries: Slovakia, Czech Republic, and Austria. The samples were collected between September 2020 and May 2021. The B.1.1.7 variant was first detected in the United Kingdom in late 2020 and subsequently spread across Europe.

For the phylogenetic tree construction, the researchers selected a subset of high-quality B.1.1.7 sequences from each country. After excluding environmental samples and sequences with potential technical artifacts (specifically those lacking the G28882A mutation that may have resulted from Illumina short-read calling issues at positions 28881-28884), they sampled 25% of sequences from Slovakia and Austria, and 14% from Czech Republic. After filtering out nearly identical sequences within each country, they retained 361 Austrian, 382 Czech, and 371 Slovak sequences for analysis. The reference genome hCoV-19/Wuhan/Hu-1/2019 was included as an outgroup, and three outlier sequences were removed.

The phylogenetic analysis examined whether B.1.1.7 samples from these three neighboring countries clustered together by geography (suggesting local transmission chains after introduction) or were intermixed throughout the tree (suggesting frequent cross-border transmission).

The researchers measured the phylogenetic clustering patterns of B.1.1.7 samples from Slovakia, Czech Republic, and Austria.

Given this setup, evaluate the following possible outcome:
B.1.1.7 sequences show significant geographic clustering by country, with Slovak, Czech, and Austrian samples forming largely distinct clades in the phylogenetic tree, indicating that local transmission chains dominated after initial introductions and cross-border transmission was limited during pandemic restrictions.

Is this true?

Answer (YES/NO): NO